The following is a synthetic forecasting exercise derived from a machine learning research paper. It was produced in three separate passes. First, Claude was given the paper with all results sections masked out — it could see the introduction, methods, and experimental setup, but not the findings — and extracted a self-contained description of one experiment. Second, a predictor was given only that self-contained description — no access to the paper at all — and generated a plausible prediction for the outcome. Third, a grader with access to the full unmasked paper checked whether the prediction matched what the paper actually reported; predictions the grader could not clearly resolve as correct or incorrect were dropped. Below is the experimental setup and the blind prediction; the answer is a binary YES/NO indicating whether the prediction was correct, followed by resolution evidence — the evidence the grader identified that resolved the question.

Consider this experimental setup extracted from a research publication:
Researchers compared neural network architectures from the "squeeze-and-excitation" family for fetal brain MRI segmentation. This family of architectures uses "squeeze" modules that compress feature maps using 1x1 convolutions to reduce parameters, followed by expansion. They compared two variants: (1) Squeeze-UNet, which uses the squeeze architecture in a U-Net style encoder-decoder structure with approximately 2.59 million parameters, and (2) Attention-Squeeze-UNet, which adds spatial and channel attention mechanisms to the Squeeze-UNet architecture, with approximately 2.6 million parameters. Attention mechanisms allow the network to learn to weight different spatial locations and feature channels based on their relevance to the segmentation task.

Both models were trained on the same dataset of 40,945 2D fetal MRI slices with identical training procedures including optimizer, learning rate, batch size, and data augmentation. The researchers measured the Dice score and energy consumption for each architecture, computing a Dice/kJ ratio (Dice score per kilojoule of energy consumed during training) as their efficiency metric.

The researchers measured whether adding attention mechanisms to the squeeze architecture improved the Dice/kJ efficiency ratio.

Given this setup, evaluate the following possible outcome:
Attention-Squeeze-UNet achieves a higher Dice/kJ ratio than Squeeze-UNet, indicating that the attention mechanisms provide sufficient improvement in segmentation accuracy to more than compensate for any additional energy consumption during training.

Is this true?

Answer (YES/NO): YES